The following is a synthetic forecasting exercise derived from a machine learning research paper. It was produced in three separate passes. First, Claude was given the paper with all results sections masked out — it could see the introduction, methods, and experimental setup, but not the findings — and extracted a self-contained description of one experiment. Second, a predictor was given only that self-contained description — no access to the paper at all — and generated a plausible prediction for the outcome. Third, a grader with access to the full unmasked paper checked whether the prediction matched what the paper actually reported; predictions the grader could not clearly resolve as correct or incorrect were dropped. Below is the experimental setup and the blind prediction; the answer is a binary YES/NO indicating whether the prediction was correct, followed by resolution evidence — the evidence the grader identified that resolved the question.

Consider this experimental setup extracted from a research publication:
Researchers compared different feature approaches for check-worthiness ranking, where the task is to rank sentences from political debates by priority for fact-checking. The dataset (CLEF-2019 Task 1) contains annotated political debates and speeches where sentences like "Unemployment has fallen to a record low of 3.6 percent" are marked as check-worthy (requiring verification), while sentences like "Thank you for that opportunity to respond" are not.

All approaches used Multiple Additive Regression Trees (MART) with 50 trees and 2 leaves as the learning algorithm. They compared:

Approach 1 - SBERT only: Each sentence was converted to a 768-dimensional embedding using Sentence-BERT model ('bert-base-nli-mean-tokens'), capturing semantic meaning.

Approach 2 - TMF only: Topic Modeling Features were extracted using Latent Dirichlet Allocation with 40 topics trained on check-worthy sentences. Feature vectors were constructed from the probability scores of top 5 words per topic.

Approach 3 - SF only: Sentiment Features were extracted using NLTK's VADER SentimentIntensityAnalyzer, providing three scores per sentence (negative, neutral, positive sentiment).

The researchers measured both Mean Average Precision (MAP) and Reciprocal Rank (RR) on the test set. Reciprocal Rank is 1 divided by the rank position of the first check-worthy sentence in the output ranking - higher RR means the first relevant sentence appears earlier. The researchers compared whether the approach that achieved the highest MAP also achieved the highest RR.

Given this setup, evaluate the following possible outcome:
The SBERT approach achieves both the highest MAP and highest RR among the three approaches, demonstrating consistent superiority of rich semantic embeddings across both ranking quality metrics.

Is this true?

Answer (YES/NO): NO